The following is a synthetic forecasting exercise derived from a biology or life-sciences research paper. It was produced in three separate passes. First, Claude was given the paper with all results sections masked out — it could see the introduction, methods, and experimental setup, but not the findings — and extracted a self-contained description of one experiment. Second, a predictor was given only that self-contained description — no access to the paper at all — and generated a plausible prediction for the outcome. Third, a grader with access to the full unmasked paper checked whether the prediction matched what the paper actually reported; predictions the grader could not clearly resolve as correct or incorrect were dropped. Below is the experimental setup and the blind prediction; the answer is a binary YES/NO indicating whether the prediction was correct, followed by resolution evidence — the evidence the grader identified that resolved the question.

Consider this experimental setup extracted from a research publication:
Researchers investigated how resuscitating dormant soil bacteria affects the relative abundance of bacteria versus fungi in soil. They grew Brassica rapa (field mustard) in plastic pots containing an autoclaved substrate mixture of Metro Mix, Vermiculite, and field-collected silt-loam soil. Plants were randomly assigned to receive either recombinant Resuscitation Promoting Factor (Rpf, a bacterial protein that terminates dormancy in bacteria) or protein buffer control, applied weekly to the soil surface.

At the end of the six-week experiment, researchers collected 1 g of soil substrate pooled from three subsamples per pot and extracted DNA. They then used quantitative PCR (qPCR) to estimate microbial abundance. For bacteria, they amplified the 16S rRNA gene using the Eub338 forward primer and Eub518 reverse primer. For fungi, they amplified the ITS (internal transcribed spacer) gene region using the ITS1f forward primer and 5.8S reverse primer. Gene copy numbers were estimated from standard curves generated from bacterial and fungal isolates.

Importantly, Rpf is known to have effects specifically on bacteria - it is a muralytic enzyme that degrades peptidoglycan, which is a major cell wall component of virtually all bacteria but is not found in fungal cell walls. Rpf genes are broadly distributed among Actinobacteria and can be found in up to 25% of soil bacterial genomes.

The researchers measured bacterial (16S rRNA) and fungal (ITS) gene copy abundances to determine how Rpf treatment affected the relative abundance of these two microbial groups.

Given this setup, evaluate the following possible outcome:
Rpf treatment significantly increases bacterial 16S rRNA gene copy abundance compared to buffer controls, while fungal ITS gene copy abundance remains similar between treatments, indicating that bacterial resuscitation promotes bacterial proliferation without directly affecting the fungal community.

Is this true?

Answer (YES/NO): NO